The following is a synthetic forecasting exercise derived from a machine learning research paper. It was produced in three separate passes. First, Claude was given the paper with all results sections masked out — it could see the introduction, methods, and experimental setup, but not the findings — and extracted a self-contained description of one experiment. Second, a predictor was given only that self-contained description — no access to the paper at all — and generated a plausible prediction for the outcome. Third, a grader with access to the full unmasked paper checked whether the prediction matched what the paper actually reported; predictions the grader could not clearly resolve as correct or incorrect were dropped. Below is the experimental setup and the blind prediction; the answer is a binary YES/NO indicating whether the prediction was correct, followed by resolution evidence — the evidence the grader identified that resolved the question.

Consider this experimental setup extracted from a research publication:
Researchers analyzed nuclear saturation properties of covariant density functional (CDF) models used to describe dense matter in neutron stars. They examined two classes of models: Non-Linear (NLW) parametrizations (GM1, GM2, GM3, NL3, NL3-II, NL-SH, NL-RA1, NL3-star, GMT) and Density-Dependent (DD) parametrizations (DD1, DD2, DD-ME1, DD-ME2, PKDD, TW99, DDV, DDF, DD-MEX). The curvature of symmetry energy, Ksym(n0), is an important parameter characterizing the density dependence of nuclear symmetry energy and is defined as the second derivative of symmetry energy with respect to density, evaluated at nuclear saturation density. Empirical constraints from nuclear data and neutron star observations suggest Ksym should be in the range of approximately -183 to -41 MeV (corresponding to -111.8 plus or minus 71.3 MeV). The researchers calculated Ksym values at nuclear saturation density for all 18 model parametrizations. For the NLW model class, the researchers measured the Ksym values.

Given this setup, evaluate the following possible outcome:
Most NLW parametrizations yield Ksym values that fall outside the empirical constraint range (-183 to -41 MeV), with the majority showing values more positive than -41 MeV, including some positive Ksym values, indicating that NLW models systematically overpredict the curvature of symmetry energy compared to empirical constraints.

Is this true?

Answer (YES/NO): YES